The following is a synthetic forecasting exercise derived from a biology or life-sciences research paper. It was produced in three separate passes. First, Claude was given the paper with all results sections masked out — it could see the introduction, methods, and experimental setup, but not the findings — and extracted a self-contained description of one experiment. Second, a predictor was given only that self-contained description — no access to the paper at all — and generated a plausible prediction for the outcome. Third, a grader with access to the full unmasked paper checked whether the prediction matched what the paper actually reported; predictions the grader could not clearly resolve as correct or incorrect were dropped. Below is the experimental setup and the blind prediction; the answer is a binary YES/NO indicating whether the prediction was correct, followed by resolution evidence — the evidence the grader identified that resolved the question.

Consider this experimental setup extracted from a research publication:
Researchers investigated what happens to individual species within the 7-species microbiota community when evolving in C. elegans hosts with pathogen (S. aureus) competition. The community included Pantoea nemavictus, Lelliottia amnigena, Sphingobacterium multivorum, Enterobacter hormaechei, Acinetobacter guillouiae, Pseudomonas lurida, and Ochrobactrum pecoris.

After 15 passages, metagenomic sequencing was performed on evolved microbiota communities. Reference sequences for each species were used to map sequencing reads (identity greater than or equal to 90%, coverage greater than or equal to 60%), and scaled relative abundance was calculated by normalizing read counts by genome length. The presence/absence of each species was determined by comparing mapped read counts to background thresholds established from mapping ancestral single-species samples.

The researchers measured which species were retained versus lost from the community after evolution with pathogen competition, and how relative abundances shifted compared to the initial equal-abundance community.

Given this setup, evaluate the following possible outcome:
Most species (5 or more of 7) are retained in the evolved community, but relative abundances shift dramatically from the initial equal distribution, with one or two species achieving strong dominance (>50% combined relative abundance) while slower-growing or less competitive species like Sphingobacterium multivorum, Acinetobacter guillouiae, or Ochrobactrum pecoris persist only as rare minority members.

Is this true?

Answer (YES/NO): NO